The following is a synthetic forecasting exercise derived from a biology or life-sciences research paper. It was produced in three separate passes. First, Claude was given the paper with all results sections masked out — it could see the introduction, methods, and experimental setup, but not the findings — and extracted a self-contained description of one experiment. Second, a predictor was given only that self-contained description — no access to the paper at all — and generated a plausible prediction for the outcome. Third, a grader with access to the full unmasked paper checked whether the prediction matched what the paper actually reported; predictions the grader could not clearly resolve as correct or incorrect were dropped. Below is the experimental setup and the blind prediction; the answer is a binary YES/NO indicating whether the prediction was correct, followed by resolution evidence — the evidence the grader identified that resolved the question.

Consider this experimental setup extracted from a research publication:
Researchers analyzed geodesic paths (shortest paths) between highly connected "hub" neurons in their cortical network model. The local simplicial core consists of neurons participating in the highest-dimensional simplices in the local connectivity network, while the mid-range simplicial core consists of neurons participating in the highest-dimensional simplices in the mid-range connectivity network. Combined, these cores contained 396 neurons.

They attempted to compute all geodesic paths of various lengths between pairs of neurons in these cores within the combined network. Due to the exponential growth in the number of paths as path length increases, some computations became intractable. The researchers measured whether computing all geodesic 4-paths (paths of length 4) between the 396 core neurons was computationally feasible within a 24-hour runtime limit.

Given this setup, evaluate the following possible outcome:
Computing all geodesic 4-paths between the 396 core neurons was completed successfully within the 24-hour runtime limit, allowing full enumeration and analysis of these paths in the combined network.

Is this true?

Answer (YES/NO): NO